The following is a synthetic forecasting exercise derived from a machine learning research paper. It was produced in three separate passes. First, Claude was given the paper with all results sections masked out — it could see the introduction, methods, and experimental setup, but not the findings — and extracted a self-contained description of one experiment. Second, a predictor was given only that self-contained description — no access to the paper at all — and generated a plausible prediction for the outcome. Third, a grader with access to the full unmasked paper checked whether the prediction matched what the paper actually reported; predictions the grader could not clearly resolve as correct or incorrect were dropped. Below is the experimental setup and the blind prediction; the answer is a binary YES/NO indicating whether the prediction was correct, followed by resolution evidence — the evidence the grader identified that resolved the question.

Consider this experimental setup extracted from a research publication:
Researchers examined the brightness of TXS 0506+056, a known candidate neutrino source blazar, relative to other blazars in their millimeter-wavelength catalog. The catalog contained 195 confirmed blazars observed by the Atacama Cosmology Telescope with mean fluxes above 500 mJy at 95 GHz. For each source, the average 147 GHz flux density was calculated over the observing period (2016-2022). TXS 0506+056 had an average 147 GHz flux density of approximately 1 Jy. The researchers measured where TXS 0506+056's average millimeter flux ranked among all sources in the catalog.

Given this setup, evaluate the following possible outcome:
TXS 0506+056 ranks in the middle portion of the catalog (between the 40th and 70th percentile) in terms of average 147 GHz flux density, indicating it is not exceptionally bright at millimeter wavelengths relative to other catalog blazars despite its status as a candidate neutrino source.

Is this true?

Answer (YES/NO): NO